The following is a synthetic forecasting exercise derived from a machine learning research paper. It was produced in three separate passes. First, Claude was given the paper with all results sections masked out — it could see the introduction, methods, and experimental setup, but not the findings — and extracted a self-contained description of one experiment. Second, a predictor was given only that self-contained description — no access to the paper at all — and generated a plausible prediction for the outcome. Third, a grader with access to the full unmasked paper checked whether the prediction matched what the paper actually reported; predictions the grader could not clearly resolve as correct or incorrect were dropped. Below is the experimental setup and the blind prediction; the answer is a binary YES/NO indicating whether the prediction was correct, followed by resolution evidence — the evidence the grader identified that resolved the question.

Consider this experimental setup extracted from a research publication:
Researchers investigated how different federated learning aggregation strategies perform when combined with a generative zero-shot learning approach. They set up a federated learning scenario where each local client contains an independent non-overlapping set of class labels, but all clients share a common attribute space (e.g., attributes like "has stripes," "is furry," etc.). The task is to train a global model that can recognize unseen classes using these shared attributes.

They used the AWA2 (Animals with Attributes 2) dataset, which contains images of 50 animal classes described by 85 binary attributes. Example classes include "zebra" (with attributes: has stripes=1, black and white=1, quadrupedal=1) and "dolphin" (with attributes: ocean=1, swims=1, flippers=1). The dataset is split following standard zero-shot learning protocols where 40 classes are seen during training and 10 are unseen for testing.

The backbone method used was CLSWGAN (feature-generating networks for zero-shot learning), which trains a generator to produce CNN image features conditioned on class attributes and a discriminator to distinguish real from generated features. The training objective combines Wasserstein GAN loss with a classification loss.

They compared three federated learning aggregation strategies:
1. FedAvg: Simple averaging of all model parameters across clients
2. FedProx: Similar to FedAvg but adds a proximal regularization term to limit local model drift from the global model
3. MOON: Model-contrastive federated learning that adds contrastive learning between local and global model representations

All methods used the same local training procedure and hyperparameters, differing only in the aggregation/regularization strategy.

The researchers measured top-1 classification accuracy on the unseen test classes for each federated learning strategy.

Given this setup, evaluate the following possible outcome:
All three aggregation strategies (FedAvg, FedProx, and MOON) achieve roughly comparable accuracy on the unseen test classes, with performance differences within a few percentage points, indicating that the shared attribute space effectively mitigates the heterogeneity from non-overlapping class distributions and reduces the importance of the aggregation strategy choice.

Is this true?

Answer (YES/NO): YES